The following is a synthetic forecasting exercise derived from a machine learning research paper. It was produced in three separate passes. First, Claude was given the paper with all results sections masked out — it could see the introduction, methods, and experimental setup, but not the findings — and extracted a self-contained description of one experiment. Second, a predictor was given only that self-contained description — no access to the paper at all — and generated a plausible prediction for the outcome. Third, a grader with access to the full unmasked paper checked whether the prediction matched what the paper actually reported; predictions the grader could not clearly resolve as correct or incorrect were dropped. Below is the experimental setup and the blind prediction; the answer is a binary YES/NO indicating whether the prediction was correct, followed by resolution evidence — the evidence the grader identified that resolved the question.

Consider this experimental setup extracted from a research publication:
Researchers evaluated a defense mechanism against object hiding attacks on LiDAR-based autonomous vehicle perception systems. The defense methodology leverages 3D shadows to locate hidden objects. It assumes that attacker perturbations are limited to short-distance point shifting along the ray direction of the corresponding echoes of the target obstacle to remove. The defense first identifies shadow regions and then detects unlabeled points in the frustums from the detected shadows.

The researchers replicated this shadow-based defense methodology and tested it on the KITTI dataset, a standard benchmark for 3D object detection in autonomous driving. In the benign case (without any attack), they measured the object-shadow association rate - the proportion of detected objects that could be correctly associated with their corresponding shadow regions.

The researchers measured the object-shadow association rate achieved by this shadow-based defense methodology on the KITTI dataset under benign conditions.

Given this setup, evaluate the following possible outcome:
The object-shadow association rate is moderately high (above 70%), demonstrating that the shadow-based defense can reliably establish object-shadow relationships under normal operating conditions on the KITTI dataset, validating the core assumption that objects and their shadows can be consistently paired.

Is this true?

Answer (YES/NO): YES